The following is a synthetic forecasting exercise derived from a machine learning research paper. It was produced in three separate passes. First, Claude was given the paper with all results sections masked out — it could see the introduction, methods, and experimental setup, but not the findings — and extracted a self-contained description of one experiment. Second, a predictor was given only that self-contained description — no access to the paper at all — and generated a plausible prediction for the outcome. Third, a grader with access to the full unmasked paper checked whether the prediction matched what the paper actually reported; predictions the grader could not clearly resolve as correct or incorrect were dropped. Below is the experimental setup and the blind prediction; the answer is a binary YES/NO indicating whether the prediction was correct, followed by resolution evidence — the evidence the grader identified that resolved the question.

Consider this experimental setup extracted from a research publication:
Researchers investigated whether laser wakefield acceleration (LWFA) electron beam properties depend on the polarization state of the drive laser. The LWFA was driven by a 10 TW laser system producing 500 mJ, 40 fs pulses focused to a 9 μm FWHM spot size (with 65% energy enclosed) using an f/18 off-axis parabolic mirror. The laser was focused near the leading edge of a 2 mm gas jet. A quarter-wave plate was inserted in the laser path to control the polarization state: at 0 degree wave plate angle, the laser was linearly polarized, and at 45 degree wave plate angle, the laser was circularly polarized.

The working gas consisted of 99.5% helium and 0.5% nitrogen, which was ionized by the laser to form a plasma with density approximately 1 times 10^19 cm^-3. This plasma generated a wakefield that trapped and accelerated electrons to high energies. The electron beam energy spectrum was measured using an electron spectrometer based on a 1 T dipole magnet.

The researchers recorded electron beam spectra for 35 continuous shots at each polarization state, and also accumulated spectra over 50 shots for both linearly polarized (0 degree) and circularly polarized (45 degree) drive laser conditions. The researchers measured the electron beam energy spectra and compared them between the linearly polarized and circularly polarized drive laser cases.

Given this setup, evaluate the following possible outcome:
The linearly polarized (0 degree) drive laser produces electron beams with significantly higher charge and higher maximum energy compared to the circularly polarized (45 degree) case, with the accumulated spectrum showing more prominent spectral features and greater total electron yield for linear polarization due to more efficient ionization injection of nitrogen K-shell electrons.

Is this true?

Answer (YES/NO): NO